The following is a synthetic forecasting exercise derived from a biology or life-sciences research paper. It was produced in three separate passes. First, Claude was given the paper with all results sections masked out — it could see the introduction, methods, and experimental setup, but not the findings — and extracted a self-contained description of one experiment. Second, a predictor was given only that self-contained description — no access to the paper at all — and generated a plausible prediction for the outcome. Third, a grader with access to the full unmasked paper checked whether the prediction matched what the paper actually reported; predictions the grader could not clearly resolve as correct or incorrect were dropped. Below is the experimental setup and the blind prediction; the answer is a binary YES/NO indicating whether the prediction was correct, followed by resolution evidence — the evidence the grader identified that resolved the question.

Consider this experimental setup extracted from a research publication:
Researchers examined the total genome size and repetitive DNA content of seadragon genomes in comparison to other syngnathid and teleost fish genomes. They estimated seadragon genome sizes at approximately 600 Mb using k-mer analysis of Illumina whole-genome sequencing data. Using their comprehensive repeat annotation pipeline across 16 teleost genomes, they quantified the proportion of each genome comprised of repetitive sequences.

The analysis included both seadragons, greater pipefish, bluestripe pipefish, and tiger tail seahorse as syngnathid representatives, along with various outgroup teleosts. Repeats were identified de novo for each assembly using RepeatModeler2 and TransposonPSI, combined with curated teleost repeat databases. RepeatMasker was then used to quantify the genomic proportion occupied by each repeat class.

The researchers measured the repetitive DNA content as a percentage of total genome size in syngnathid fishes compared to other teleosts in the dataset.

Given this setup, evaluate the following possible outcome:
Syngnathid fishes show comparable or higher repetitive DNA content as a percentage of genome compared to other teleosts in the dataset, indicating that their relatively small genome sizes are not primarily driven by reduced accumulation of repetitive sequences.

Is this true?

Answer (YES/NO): YES